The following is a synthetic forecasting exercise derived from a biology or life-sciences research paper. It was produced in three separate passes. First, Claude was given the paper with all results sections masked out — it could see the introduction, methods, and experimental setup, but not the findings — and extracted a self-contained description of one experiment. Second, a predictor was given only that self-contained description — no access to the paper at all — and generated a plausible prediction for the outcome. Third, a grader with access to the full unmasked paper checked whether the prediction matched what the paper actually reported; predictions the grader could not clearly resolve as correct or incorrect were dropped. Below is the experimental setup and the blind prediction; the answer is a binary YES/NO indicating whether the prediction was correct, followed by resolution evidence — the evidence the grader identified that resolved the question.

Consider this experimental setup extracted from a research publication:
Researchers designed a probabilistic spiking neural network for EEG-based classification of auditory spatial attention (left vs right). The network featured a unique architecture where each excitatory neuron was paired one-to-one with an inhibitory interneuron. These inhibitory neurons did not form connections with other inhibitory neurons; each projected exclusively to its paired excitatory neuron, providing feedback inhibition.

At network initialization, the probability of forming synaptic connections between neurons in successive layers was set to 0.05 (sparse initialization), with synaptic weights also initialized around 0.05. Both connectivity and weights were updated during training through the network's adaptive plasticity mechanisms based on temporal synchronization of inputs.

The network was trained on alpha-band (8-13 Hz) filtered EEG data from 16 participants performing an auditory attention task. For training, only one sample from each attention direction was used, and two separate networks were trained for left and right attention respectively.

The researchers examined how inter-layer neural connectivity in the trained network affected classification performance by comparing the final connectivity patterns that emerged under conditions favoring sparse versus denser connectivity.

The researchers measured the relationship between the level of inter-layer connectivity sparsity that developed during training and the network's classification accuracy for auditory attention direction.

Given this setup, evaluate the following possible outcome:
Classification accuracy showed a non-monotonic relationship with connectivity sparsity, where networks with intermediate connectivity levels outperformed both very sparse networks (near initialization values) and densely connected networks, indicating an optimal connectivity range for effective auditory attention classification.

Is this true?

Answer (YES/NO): NO